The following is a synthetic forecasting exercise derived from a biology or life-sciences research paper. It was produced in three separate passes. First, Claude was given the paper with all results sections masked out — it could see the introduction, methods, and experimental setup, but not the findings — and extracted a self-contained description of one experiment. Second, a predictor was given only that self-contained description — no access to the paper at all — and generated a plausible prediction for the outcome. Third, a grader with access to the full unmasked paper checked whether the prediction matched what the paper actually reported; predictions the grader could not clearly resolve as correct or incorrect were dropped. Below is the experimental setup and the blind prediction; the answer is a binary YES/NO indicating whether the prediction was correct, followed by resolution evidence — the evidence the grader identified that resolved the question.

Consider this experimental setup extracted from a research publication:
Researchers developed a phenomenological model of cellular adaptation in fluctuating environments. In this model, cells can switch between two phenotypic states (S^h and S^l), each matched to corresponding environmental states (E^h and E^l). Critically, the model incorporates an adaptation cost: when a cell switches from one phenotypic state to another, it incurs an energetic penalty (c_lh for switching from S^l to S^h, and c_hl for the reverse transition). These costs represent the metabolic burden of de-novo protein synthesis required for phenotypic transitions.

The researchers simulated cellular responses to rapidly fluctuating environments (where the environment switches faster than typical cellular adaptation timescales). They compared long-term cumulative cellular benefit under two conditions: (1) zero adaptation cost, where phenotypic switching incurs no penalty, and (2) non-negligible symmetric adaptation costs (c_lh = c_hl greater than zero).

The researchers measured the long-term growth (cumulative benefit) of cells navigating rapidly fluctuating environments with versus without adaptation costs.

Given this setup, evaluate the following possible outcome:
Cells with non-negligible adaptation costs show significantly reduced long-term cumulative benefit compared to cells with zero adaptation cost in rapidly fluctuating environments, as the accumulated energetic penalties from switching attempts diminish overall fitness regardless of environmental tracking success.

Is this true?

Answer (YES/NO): NO